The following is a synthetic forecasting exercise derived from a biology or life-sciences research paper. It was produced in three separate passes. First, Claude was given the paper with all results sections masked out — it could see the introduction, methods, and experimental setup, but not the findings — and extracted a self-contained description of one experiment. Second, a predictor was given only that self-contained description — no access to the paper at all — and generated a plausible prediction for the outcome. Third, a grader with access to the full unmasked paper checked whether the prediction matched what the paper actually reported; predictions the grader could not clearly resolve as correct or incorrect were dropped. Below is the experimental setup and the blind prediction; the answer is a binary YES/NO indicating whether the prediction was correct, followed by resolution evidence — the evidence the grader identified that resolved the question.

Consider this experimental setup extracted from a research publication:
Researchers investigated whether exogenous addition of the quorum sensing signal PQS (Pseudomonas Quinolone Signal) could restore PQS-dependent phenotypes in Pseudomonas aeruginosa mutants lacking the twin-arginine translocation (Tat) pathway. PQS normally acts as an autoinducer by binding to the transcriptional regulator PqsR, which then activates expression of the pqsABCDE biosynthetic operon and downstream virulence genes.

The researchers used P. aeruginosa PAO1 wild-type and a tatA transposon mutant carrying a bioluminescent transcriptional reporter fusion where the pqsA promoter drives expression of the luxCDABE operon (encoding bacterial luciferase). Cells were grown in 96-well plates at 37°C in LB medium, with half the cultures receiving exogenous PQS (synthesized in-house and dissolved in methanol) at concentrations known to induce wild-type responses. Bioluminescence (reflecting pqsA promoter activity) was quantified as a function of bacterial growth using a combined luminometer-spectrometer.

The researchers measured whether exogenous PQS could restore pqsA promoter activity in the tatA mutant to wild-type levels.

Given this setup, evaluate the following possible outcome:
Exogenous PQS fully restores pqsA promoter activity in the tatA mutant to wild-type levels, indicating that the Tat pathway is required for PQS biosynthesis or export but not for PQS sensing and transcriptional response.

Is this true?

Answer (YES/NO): NO